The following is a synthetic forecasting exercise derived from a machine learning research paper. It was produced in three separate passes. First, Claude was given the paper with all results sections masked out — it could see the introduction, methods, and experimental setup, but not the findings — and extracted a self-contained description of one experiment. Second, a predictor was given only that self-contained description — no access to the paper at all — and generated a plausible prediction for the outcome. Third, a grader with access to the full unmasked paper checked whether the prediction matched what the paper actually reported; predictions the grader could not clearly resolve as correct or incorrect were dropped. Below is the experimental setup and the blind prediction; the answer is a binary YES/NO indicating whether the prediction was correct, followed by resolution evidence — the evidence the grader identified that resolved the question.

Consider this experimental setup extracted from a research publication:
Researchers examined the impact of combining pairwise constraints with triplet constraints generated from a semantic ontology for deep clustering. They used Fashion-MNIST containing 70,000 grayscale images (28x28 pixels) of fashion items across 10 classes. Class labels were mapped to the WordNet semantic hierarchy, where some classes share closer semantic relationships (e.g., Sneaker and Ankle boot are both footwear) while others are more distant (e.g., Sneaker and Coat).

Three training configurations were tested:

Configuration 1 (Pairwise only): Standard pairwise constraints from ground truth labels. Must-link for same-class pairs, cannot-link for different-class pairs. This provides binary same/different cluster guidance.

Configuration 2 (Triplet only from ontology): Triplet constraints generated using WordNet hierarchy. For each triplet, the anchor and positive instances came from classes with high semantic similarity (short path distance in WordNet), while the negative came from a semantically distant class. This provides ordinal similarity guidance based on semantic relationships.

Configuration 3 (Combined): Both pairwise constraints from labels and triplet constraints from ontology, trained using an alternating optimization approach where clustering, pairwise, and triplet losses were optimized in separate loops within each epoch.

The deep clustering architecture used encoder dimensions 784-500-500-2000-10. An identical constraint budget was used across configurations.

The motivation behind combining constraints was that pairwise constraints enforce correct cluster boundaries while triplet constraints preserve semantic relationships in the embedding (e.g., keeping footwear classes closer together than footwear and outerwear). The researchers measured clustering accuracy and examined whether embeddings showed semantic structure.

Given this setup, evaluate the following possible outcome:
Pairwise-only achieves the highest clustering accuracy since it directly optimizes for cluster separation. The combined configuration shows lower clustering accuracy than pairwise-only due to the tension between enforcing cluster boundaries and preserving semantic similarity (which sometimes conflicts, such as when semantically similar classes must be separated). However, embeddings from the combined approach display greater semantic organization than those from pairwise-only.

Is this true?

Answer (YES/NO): NO